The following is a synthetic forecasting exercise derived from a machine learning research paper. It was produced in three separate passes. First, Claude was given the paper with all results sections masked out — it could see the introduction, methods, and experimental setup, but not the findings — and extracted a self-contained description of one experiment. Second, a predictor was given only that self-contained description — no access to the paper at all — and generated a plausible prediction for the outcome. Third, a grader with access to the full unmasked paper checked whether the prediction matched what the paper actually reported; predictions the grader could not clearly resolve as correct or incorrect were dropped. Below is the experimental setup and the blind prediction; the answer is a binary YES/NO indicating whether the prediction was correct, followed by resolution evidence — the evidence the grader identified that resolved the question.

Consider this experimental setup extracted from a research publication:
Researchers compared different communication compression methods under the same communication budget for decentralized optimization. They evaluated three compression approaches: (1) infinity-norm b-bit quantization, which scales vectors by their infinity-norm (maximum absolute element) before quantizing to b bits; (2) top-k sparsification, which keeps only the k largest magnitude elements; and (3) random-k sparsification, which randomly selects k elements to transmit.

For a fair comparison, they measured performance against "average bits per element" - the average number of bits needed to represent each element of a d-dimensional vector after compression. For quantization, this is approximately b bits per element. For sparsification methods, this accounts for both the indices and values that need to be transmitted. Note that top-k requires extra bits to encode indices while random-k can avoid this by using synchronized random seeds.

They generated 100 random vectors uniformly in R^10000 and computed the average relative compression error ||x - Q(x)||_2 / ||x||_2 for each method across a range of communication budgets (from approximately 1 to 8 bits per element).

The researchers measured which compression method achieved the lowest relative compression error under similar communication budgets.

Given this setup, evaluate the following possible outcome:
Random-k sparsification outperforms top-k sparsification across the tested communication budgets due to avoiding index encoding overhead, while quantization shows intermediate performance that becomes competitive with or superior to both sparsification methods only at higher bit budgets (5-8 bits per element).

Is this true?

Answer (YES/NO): NO